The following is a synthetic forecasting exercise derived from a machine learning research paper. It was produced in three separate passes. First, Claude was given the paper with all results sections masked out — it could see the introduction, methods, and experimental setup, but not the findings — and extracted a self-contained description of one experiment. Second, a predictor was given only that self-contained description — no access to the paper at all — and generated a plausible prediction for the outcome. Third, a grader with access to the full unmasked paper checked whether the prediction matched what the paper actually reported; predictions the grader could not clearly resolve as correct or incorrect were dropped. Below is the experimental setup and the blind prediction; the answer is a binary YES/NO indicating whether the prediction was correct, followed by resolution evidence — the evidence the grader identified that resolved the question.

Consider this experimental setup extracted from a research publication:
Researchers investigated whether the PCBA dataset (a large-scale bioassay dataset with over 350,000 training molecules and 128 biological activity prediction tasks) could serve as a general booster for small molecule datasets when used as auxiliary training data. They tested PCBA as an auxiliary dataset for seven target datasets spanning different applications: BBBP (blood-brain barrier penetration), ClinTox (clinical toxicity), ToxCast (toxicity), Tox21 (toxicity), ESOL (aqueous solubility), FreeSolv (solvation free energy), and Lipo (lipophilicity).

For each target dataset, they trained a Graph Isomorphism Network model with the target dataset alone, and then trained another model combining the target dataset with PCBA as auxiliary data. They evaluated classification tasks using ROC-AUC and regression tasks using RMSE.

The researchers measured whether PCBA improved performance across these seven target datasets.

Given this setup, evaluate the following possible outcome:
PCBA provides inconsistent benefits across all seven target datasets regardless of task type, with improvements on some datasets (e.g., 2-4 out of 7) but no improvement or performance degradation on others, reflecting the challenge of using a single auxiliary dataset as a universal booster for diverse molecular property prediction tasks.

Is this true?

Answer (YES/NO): NO